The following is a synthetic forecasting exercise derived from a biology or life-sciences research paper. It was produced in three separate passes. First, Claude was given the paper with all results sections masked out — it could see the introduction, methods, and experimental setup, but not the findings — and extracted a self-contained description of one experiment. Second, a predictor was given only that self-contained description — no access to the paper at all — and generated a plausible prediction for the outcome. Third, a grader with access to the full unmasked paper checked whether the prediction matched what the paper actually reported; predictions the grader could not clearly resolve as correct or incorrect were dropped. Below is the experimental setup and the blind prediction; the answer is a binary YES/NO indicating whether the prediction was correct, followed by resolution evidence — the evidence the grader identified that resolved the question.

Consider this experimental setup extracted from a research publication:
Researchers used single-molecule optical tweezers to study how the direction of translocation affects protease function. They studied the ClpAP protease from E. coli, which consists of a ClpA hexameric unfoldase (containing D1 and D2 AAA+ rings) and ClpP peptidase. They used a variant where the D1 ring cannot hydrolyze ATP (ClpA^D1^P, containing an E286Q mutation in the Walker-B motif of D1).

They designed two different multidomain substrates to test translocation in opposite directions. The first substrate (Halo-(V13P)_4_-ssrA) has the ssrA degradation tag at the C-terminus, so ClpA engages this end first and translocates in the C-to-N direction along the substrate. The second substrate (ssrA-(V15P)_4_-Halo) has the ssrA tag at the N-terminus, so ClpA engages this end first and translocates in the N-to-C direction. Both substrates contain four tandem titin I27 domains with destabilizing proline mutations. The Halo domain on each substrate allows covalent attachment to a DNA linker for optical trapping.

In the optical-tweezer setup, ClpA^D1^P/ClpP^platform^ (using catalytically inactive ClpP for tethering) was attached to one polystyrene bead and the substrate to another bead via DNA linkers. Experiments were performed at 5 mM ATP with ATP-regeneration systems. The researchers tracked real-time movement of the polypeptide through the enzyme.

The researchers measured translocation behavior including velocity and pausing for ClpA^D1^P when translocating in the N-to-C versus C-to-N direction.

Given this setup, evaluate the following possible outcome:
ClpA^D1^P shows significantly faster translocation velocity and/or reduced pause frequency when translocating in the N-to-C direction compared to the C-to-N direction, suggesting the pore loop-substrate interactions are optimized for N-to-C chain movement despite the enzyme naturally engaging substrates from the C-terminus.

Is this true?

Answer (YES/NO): NO